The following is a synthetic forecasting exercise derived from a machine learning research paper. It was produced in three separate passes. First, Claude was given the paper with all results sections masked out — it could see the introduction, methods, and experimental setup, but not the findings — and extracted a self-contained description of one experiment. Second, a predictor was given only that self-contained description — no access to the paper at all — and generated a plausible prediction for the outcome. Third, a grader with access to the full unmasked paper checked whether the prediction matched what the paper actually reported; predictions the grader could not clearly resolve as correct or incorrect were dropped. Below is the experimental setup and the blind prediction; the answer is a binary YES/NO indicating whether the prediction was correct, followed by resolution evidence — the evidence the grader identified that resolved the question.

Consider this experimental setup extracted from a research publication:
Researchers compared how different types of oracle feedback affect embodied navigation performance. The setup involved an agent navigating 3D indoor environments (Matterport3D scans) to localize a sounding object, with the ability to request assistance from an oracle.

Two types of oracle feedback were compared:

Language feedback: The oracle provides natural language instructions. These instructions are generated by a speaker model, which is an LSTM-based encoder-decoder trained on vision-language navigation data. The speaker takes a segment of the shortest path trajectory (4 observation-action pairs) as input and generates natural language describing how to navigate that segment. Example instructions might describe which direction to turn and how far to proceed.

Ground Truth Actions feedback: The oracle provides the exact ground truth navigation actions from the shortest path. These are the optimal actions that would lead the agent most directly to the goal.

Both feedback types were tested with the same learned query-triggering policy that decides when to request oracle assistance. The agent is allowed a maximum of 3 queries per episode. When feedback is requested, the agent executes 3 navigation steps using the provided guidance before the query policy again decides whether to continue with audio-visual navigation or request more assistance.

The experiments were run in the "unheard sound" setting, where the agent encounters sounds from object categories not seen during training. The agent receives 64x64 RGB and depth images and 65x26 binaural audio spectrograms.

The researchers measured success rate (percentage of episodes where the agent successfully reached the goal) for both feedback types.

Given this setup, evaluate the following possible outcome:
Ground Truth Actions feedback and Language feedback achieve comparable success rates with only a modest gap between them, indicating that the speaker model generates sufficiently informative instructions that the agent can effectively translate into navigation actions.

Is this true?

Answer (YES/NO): NO